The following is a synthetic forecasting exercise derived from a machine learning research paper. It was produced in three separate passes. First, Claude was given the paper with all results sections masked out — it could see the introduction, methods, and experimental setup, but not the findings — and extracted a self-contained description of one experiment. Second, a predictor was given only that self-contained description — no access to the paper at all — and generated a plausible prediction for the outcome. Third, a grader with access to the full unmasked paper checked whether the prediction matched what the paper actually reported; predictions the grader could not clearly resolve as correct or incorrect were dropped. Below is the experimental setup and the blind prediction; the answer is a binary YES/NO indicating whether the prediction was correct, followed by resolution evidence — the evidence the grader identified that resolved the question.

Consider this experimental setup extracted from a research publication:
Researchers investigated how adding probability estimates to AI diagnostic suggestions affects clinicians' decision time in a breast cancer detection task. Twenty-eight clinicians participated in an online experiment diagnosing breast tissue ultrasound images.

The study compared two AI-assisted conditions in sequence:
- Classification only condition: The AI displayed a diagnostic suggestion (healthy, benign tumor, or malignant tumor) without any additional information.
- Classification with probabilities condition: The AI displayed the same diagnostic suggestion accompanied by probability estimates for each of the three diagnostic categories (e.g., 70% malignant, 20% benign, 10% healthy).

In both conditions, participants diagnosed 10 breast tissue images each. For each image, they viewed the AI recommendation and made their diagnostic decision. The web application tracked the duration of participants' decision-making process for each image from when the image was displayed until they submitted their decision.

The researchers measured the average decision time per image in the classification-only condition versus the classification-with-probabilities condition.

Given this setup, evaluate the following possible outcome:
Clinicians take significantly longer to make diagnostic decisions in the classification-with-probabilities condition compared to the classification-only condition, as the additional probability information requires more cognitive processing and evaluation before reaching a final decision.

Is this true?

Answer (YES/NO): NO